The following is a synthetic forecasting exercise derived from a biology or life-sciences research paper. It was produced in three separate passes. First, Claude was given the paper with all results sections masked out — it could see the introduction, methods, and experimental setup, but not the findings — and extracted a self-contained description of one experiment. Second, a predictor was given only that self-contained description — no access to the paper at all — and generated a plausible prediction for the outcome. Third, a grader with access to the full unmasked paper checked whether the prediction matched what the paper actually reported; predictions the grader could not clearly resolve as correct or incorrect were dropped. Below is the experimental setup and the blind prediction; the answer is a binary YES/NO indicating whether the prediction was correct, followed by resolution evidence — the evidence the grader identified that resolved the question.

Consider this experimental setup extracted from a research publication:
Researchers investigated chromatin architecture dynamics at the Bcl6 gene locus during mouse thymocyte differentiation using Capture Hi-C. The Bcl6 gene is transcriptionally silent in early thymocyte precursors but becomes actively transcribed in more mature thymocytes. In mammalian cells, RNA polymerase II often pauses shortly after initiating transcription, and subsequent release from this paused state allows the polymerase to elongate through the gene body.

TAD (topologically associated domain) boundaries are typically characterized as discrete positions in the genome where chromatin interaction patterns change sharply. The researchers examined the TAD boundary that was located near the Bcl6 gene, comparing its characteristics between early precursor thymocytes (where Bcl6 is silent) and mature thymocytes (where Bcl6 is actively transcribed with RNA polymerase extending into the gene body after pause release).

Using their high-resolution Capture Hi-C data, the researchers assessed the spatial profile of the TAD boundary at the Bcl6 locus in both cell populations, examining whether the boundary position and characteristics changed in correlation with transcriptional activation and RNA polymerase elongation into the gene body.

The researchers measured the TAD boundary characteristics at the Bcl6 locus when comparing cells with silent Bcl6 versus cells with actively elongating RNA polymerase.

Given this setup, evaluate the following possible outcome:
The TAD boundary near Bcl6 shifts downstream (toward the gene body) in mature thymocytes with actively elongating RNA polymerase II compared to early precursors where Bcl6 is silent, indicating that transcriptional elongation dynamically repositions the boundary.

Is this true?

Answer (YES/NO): NO